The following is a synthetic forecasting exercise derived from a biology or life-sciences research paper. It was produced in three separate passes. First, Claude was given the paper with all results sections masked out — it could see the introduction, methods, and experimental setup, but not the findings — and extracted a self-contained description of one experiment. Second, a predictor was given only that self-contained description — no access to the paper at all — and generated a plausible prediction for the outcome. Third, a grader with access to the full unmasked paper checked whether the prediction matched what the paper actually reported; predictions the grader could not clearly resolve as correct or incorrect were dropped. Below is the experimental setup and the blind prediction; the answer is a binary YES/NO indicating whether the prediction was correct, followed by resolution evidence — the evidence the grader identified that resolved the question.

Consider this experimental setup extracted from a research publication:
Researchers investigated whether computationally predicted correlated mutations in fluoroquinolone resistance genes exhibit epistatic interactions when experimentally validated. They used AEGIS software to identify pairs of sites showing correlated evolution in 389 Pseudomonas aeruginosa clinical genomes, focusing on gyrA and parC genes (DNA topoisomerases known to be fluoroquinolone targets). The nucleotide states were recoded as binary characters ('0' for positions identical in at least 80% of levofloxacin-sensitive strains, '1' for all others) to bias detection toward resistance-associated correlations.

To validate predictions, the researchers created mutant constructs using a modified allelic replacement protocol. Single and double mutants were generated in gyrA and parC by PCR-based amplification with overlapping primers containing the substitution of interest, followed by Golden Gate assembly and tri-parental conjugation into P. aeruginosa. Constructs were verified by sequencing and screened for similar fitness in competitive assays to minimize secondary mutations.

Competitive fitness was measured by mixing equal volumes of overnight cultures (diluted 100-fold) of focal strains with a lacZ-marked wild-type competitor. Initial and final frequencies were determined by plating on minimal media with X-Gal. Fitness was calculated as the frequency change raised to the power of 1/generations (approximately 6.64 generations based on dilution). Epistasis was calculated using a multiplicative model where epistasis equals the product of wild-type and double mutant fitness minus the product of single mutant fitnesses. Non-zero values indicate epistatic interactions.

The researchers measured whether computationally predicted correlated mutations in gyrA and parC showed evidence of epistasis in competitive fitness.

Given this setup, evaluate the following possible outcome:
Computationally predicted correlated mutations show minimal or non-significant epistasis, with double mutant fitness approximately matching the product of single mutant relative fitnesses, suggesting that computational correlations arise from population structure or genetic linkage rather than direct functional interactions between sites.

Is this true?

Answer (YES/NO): NO